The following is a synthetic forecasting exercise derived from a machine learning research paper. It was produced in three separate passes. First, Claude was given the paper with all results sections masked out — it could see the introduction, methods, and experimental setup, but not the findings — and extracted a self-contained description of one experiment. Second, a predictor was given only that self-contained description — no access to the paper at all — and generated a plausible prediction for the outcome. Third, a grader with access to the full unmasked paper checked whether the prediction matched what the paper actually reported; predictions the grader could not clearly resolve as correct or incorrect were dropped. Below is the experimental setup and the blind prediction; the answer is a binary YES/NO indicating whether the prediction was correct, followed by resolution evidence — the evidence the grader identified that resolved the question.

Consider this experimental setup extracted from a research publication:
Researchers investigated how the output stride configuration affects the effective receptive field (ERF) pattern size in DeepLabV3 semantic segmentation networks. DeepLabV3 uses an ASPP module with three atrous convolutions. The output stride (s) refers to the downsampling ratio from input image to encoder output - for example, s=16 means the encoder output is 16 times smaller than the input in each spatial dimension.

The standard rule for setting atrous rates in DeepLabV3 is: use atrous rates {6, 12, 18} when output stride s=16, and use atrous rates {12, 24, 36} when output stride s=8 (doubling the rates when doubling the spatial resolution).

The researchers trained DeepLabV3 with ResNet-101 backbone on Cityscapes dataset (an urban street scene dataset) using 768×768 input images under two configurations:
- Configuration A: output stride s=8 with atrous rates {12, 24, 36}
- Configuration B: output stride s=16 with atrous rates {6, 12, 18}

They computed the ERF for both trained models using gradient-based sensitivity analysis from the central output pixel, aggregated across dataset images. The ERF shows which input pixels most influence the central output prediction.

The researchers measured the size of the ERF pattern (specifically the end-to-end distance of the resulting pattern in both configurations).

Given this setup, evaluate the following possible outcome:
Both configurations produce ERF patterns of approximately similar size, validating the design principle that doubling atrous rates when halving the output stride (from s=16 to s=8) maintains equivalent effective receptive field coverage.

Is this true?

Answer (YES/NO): YES